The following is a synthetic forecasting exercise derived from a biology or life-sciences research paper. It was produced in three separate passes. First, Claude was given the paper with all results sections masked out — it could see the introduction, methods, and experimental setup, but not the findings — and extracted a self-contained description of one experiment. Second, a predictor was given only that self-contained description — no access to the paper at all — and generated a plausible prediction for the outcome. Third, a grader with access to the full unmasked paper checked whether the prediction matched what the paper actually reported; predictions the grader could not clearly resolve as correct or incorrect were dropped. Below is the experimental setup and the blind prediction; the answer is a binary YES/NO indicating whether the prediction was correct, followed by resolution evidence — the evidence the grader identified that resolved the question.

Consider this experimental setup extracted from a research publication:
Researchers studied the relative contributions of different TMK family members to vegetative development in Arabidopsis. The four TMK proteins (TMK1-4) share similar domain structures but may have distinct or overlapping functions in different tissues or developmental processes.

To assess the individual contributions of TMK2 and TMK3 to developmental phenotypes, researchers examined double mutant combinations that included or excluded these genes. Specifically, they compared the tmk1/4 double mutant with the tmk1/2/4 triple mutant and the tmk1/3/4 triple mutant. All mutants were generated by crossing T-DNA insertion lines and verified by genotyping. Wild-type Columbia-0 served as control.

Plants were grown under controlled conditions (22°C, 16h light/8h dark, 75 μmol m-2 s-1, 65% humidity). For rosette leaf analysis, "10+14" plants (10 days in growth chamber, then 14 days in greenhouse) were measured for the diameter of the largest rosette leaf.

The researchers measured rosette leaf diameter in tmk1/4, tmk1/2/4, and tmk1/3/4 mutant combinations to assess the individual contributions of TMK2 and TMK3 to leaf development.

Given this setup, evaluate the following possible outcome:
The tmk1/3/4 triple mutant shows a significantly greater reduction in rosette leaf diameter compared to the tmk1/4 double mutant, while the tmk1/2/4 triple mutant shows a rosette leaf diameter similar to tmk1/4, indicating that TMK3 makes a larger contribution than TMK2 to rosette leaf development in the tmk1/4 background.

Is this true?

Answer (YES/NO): NO